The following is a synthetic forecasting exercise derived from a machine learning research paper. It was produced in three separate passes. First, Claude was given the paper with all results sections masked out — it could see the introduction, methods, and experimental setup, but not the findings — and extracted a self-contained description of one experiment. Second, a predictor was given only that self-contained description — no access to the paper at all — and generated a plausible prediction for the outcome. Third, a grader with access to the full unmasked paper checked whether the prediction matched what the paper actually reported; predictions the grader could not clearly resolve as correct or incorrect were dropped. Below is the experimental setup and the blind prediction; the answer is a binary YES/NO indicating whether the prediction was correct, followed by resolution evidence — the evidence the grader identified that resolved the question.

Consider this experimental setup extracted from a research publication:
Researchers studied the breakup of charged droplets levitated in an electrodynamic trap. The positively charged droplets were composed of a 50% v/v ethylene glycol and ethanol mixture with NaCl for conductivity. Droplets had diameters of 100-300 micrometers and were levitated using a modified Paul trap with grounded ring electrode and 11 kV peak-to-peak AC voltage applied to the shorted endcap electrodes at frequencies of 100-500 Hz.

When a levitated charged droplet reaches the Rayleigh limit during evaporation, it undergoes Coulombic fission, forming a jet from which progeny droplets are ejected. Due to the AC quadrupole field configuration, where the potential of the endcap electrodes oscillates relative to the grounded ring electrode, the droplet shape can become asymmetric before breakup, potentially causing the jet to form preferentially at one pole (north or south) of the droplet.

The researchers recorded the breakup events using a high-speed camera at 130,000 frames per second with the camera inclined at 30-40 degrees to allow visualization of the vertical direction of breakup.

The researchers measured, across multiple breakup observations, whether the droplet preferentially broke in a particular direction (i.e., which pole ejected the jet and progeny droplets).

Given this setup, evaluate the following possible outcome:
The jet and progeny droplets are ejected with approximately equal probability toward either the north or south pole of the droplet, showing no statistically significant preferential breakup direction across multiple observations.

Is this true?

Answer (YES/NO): NO